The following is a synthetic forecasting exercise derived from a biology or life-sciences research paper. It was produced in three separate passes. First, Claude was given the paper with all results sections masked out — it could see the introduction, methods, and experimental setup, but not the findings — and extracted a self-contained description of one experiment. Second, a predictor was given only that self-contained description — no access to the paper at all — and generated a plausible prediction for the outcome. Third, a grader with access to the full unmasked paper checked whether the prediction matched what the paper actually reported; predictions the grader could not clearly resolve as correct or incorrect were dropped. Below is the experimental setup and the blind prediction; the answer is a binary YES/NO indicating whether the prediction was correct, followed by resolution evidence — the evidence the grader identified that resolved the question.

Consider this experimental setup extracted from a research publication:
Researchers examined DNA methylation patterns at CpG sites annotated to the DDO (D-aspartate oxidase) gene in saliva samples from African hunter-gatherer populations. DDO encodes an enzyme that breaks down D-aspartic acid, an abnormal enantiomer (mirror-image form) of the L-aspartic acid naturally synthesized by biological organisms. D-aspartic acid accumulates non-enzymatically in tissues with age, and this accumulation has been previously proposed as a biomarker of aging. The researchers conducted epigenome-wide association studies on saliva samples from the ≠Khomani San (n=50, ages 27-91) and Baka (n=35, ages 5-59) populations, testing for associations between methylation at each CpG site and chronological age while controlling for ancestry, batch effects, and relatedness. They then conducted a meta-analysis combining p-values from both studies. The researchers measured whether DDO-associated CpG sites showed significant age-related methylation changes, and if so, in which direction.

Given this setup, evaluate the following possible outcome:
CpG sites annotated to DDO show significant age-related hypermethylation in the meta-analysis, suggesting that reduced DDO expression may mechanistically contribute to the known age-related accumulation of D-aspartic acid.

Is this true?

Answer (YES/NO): NO